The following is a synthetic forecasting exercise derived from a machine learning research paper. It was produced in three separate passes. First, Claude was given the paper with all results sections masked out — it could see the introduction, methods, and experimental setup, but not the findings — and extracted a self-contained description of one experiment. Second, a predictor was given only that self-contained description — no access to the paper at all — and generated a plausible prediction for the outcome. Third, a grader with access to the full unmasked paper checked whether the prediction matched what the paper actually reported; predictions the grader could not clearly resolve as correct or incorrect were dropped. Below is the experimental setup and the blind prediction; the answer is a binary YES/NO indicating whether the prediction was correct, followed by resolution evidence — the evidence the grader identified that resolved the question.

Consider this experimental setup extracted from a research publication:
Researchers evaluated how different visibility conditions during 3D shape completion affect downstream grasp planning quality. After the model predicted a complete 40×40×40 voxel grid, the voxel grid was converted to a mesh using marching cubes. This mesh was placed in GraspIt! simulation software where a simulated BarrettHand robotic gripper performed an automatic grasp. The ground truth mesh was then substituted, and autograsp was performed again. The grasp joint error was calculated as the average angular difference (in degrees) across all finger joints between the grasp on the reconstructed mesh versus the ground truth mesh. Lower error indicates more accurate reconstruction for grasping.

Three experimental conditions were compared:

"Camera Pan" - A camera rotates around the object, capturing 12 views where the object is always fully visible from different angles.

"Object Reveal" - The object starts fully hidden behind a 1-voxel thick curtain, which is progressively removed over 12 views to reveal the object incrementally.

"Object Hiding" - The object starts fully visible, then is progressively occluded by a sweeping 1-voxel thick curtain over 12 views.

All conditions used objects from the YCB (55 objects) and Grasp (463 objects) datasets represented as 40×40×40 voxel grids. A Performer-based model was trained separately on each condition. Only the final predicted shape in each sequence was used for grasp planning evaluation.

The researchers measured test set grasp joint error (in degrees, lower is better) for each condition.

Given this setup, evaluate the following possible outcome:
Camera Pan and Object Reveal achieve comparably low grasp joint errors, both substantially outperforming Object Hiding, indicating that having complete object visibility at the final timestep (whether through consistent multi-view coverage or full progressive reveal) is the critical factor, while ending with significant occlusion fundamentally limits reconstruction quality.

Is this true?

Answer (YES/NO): NO